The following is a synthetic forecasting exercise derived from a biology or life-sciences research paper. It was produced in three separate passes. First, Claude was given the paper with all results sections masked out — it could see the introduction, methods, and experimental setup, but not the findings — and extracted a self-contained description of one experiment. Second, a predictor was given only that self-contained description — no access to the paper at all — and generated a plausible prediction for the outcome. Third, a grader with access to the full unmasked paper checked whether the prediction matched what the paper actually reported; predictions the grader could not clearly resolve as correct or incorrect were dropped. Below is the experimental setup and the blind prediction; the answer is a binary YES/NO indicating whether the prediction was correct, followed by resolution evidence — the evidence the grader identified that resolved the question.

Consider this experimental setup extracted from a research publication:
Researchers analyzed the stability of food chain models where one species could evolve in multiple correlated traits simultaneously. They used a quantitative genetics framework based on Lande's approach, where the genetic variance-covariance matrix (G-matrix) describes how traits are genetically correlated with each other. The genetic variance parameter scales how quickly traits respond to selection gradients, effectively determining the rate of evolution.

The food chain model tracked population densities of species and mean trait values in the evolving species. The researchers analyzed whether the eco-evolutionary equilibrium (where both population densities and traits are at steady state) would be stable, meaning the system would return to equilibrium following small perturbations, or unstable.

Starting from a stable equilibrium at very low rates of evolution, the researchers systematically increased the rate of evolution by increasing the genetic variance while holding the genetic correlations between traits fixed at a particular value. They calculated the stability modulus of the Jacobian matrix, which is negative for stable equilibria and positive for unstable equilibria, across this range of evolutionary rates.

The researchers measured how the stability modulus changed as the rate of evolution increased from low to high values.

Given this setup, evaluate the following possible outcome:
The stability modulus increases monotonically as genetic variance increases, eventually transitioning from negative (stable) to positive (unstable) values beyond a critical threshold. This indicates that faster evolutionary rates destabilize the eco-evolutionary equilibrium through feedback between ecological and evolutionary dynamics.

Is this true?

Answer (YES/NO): YES